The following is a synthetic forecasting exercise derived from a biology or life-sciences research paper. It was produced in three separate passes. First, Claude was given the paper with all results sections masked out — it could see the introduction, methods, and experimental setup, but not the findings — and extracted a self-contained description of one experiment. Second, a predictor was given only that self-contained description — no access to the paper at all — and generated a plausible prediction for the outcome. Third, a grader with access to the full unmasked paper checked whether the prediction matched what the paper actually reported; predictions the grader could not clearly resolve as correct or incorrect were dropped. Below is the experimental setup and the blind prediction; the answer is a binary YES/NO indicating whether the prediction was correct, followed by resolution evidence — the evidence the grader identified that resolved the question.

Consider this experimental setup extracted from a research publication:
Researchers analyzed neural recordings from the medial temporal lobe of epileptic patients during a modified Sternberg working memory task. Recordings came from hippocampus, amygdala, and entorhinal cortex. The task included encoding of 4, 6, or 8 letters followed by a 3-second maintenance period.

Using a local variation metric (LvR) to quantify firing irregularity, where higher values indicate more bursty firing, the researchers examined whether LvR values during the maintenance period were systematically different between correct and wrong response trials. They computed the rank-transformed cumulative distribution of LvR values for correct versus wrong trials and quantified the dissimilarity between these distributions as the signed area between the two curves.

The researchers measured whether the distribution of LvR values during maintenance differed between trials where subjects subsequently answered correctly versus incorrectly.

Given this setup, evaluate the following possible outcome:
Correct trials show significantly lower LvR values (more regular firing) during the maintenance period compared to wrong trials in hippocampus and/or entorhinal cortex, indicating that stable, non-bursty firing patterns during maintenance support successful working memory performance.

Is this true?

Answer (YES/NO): NO